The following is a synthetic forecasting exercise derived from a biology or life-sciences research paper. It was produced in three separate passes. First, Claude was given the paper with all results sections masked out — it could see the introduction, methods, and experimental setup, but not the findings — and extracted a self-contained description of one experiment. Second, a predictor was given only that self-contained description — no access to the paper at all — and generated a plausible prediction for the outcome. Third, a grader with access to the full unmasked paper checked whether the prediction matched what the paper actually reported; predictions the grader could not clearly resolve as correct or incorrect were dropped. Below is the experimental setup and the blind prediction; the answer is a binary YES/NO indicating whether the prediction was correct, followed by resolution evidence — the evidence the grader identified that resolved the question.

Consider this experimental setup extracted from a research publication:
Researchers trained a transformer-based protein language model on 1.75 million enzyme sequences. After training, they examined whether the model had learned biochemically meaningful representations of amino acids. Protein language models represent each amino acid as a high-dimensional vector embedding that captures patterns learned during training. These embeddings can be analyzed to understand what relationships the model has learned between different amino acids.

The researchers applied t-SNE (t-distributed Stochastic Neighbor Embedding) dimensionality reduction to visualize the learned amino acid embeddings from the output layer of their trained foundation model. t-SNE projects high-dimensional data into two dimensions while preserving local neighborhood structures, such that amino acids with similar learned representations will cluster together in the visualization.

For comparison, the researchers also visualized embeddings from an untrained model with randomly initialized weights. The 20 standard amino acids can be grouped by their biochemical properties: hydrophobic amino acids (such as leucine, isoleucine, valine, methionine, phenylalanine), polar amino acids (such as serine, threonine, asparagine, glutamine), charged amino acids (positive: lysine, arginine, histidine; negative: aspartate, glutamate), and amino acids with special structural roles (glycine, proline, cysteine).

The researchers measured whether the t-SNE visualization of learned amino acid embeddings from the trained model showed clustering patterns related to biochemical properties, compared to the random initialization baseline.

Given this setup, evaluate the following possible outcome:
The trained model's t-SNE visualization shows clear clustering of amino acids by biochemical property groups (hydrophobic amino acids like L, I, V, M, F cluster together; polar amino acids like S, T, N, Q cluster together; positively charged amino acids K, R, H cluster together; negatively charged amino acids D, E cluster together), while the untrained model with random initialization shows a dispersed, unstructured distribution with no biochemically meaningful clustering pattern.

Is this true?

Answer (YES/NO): YES